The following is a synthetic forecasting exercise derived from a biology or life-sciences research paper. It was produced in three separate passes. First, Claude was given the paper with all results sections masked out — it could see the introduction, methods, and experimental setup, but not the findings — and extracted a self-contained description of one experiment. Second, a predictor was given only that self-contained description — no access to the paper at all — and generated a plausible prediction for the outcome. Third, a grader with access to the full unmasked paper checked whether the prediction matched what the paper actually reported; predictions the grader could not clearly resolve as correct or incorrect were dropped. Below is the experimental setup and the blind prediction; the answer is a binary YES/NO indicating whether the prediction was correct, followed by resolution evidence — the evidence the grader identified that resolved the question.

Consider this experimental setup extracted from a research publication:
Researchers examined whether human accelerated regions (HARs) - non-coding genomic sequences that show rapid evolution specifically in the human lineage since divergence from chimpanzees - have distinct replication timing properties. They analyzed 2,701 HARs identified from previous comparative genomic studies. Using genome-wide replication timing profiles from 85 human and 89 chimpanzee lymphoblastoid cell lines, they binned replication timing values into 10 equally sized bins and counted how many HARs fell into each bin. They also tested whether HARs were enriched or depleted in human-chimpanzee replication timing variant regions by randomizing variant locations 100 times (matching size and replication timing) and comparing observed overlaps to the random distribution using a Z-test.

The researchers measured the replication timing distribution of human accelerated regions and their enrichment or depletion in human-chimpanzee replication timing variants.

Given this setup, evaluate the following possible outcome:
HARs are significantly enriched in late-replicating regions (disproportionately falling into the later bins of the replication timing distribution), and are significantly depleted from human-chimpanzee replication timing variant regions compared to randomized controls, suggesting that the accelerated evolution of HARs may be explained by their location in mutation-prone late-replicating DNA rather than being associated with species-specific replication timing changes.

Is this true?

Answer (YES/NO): NO